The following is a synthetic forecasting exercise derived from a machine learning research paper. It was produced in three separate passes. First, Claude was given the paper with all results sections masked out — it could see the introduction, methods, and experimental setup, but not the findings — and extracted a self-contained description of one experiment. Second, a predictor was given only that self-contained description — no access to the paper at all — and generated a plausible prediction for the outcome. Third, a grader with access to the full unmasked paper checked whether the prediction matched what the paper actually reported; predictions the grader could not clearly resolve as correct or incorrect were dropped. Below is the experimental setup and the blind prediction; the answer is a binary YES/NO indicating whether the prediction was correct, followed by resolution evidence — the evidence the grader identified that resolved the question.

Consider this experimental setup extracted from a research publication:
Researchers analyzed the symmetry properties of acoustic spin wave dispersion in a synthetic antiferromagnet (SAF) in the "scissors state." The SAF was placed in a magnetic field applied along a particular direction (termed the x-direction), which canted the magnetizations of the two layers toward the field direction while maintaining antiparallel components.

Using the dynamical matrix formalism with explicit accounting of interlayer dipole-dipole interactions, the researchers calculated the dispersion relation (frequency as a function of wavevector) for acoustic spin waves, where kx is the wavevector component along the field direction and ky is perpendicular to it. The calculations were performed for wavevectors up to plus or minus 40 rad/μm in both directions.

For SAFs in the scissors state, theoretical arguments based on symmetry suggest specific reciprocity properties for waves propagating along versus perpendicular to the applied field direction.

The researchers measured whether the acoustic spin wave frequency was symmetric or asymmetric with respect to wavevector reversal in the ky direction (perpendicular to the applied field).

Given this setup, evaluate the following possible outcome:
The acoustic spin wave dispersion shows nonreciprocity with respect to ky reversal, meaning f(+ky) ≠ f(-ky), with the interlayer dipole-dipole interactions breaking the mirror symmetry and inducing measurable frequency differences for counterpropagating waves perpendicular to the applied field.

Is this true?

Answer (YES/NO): NO